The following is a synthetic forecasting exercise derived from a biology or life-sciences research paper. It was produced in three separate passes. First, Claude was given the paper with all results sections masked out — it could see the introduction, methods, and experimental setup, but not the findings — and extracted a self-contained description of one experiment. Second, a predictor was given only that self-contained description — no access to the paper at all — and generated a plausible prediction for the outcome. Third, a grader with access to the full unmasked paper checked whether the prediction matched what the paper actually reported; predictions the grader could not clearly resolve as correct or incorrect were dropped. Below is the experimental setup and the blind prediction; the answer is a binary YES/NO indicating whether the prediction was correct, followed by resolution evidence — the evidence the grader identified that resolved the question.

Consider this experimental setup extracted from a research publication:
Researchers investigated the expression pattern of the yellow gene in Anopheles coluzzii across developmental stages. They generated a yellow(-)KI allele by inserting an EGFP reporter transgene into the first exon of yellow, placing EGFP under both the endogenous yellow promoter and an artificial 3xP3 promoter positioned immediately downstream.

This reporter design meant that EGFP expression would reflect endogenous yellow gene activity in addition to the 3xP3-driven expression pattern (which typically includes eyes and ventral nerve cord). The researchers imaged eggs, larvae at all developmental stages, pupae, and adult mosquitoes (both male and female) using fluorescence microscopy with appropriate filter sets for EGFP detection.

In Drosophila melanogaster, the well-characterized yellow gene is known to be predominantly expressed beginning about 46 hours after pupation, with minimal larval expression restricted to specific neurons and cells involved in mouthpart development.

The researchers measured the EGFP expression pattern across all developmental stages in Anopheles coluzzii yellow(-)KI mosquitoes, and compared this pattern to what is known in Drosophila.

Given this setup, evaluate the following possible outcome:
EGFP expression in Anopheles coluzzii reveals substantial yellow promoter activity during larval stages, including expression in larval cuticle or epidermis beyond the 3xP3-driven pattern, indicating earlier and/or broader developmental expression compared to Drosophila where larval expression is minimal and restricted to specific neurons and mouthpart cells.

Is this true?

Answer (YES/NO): YES